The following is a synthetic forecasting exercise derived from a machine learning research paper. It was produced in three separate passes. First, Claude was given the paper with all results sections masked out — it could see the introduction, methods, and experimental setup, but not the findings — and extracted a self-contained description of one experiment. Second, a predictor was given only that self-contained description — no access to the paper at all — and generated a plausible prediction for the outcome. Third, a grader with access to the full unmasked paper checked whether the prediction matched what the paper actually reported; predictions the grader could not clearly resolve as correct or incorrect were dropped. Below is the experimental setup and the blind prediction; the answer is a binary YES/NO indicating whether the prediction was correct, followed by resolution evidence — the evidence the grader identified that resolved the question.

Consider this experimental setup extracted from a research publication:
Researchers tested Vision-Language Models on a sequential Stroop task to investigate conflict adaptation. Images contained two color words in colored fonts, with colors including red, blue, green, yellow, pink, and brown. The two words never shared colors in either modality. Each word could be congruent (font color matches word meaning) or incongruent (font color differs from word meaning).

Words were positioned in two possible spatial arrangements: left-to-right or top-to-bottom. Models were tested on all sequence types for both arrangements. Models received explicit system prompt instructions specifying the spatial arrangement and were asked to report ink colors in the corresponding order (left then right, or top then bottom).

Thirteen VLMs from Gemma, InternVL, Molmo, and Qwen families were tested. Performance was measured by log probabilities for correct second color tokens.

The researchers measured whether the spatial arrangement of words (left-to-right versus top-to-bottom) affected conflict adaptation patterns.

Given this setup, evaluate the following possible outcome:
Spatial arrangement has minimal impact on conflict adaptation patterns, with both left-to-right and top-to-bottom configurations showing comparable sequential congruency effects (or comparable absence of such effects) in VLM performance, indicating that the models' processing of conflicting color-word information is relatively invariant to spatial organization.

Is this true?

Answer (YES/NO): YES